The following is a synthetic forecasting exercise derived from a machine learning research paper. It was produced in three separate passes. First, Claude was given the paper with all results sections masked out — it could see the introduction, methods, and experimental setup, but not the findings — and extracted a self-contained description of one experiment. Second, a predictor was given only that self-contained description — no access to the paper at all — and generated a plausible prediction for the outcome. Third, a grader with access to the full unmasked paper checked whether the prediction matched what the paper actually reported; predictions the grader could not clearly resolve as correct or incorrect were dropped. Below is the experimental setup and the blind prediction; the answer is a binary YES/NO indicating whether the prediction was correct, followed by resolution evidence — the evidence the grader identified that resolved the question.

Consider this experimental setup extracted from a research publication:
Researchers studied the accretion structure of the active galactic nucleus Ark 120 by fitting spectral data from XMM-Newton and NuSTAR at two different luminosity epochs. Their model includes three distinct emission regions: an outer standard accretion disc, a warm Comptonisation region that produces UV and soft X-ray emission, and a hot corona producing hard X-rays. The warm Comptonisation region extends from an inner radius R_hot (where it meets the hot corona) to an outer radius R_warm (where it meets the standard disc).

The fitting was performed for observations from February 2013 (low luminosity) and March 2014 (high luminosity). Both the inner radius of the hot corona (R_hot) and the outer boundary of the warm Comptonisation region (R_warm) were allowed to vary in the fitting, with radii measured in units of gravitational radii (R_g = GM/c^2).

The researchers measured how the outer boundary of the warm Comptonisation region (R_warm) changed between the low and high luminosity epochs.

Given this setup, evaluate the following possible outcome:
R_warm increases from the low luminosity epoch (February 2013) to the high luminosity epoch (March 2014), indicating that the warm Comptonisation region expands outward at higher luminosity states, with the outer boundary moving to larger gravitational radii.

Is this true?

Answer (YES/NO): YES